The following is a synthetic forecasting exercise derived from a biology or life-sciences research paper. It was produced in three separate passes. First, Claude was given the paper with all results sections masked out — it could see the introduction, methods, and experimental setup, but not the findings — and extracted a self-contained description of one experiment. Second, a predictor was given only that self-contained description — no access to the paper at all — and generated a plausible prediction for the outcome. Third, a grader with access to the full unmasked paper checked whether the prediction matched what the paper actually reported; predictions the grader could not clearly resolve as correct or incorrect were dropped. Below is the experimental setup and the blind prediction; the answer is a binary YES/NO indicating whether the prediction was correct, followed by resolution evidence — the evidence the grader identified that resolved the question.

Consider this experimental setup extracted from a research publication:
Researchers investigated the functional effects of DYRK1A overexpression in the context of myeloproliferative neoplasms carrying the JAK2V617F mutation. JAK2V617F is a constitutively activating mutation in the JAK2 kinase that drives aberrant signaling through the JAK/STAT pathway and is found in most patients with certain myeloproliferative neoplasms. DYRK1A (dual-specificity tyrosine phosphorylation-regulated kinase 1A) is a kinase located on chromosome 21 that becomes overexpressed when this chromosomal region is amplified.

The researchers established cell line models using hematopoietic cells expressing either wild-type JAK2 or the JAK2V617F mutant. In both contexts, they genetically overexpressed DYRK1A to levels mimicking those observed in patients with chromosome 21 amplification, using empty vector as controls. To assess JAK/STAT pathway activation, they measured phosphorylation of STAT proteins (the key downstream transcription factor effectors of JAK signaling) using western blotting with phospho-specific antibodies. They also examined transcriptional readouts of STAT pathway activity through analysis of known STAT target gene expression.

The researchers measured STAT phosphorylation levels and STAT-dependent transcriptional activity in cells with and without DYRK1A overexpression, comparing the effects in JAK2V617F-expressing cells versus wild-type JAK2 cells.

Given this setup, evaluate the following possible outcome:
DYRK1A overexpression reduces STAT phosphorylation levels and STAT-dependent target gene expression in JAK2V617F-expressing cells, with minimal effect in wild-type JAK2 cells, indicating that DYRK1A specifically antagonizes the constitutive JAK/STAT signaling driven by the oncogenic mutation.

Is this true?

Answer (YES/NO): NO